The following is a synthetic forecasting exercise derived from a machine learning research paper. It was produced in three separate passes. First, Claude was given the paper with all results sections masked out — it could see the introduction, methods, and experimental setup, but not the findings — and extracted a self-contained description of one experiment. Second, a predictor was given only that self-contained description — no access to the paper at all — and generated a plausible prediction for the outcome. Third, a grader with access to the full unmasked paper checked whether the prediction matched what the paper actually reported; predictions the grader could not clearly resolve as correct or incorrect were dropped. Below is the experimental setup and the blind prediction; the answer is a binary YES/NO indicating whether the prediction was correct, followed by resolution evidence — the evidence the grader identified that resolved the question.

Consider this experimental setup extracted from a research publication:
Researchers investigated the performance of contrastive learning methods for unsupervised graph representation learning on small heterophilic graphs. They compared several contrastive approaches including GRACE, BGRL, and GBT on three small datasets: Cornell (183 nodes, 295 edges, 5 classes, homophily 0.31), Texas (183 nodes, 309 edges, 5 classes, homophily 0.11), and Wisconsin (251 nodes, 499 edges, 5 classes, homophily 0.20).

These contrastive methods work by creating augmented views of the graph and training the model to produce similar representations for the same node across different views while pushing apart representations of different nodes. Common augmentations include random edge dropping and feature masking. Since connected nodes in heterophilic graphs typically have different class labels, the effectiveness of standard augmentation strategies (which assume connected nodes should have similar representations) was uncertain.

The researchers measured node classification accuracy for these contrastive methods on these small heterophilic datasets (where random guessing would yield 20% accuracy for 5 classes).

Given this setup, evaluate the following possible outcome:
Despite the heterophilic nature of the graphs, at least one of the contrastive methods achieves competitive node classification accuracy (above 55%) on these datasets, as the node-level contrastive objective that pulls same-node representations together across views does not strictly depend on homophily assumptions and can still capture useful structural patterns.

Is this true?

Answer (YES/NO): YES